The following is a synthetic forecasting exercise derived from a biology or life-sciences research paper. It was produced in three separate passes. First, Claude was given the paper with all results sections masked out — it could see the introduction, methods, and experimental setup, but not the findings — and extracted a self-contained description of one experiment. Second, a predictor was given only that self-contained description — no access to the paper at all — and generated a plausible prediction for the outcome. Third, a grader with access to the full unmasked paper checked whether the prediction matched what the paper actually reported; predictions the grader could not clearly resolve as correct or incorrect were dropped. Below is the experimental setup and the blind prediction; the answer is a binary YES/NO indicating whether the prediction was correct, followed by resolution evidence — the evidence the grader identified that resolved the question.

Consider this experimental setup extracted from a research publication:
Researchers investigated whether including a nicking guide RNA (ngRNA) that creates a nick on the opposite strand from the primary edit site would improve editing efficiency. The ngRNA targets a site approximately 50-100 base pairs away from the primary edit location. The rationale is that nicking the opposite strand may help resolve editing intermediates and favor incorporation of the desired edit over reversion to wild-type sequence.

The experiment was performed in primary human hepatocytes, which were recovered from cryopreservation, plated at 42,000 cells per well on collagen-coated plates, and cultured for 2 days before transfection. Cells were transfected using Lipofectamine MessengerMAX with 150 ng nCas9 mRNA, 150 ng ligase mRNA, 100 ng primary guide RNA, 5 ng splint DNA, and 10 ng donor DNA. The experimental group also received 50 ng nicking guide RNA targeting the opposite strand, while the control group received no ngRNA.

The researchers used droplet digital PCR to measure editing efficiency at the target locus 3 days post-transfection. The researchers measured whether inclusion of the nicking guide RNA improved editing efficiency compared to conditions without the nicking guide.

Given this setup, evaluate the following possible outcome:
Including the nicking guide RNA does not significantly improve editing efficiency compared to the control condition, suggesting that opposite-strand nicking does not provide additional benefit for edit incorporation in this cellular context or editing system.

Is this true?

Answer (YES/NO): NO